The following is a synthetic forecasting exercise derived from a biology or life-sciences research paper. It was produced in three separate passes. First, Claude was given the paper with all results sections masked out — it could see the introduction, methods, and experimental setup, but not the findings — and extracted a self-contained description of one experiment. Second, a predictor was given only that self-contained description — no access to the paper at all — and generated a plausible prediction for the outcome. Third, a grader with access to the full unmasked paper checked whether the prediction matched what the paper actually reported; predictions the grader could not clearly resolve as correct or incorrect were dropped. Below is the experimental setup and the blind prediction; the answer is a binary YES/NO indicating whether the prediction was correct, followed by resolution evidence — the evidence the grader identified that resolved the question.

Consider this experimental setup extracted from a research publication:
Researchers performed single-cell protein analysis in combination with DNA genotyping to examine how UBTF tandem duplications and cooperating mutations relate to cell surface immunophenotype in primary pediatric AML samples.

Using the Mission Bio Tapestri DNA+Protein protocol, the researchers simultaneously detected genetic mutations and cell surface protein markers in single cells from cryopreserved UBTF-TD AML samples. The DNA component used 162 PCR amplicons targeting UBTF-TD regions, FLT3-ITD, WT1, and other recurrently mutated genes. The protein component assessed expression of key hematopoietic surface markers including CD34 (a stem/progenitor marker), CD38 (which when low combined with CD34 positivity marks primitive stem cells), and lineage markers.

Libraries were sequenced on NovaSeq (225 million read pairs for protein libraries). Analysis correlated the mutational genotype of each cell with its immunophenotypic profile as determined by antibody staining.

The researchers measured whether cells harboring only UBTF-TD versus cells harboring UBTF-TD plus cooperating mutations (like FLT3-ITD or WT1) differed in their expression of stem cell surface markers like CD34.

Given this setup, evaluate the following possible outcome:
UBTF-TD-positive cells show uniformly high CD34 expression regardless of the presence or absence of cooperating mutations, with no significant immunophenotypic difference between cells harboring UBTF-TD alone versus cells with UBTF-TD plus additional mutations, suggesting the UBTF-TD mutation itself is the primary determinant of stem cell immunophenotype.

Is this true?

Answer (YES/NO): NO